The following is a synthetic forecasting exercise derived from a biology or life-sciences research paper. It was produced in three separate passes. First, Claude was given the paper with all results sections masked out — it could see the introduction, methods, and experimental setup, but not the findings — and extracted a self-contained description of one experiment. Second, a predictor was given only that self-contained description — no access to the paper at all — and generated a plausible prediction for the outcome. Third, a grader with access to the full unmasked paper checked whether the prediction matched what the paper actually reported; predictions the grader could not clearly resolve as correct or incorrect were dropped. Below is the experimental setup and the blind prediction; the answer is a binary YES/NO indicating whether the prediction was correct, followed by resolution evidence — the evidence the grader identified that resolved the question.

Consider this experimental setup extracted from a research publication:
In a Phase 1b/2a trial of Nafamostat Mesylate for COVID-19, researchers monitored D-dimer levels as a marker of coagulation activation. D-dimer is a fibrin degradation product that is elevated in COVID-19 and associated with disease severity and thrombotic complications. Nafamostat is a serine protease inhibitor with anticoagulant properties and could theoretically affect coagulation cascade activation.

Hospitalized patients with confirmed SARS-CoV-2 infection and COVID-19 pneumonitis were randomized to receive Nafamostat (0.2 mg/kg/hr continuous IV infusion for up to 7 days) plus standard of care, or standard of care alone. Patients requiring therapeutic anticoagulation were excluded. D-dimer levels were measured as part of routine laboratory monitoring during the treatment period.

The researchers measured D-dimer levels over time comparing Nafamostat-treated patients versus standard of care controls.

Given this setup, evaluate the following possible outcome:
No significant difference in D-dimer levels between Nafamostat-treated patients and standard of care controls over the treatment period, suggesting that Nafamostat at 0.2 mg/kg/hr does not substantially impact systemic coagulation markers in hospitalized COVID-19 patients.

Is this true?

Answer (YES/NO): NO